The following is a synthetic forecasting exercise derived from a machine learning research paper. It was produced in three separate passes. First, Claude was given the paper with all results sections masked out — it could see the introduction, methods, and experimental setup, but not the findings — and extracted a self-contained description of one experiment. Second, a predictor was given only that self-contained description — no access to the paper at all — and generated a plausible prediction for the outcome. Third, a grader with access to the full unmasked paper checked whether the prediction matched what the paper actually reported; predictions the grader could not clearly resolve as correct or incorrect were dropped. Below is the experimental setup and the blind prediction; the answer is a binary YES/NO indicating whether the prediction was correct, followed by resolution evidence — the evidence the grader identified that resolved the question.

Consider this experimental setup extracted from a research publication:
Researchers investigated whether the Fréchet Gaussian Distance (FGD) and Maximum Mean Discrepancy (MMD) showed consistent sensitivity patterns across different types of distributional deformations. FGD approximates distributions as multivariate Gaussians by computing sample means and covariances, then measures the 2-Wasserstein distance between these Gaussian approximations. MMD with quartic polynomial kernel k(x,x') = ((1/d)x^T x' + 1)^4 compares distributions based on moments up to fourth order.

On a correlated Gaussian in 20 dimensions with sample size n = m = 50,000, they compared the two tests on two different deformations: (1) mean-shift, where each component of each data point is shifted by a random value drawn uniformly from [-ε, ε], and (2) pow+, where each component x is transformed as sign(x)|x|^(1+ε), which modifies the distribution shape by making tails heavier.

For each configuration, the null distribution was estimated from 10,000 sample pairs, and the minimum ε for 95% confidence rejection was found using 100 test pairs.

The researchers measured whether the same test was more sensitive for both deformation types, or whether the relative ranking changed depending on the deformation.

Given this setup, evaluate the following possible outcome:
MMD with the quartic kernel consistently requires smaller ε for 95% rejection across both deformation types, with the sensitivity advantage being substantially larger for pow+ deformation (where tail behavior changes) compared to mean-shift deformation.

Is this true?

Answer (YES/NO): NO